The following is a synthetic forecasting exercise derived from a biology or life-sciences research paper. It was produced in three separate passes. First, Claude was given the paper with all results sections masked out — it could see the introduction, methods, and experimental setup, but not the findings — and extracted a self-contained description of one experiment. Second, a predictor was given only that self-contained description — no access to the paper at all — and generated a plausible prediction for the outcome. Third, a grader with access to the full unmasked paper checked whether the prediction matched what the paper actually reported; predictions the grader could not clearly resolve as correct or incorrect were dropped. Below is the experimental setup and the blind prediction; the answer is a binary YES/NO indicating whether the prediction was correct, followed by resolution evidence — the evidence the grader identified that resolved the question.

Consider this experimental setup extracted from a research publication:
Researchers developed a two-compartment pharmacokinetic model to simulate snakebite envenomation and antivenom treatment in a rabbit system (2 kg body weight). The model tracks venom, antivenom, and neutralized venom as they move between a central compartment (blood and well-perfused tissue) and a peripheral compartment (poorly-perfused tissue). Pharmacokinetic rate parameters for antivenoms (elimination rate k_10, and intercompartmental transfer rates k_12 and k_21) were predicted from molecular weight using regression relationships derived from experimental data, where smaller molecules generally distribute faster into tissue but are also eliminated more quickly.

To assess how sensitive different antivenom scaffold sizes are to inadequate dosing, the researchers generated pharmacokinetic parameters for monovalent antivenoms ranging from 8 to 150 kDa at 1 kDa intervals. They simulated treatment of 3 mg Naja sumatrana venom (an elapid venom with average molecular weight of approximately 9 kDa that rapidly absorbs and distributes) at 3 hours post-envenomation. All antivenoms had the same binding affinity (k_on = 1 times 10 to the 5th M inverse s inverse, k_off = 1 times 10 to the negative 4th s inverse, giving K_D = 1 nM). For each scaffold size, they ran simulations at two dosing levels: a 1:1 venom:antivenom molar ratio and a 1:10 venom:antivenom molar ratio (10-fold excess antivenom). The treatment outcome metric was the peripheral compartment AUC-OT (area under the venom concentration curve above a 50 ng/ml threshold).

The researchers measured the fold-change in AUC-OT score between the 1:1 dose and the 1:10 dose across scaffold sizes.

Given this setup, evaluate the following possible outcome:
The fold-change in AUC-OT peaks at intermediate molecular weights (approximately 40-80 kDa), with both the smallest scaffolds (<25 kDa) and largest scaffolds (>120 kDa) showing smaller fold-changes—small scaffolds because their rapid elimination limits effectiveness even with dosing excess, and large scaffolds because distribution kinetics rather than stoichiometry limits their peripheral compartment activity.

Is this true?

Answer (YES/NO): NO